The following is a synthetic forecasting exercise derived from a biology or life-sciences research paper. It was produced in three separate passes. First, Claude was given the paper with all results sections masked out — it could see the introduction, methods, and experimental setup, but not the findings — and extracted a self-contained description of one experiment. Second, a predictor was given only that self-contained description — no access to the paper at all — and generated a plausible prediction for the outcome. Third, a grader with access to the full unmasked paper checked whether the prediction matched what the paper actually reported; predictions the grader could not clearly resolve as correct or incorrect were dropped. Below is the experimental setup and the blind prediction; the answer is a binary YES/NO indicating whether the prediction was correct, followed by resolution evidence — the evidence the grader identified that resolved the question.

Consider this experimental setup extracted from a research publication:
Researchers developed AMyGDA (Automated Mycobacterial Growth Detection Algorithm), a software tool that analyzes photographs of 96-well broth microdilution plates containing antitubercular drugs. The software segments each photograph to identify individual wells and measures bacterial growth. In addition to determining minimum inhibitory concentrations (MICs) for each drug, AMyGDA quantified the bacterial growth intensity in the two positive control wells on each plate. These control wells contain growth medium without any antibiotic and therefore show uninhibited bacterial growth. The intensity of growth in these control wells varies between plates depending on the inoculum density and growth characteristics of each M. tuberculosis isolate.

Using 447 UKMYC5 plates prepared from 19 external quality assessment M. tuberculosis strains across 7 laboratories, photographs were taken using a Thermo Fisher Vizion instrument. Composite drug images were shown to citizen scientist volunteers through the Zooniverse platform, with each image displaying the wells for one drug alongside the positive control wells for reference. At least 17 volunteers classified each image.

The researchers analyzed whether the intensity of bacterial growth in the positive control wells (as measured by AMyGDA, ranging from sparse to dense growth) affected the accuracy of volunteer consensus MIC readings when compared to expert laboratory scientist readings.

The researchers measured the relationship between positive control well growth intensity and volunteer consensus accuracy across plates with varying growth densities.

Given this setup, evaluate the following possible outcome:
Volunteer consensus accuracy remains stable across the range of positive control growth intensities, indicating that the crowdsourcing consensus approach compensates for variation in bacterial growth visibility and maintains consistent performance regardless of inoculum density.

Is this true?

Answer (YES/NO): YES